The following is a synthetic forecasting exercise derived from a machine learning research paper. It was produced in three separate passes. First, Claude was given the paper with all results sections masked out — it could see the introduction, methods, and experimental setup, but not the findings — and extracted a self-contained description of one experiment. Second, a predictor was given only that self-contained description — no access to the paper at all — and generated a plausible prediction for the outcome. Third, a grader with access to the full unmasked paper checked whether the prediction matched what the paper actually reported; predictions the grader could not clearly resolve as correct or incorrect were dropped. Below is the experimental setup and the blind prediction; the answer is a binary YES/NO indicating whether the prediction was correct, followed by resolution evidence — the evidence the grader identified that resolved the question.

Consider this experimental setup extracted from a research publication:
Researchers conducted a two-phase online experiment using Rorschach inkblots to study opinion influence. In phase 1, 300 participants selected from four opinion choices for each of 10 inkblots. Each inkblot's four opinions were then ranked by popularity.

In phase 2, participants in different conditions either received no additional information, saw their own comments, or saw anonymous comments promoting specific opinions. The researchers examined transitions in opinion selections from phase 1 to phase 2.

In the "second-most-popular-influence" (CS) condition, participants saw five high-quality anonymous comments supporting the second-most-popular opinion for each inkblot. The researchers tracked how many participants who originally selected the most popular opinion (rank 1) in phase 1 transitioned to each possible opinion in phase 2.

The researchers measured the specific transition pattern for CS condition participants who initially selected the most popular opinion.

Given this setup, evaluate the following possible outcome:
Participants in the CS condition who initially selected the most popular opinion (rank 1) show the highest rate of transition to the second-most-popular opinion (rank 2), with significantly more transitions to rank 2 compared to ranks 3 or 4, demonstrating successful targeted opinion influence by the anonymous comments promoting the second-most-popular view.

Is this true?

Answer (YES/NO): YES